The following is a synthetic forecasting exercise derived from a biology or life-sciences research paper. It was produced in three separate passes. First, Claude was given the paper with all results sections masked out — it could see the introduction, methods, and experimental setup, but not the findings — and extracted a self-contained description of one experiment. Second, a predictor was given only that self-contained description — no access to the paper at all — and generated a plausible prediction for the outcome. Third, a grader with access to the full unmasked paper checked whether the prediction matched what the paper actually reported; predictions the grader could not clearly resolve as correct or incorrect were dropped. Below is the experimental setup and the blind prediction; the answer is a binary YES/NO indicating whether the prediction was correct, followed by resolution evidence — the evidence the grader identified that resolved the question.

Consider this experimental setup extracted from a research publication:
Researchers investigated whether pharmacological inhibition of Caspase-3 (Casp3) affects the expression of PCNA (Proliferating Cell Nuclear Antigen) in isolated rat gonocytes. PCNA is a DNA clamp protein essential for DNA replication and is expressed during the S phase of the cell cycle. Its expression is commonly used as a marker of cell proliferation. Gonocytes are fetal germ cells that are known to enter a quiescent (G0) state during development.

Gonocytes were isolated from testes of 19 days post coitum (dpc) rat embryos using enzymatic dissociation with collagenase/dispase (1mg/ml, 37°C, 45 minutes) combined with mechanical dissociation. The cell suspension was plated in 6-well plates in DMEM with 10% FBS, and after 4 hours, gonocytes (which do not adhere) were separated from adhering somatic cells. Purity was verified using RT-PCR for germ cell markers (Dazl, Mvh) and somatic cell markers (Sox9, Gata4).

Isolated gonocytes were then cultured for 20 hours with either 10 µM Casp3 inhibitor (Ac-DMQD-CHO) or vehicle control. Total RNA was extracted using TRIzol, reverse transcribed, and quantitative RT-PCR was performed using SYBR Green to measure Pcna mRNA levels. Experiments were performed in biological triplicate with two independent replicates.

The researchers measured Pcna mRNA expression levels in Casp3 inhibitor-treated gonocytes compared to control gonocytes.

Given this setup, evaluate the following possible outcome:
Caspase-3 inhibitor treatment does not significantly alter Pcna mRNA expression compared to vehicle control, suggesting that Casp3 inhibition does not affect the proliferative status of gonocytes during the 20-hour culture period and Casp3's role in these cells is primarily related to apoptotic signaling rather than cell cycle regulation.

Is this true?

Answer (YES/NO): NO